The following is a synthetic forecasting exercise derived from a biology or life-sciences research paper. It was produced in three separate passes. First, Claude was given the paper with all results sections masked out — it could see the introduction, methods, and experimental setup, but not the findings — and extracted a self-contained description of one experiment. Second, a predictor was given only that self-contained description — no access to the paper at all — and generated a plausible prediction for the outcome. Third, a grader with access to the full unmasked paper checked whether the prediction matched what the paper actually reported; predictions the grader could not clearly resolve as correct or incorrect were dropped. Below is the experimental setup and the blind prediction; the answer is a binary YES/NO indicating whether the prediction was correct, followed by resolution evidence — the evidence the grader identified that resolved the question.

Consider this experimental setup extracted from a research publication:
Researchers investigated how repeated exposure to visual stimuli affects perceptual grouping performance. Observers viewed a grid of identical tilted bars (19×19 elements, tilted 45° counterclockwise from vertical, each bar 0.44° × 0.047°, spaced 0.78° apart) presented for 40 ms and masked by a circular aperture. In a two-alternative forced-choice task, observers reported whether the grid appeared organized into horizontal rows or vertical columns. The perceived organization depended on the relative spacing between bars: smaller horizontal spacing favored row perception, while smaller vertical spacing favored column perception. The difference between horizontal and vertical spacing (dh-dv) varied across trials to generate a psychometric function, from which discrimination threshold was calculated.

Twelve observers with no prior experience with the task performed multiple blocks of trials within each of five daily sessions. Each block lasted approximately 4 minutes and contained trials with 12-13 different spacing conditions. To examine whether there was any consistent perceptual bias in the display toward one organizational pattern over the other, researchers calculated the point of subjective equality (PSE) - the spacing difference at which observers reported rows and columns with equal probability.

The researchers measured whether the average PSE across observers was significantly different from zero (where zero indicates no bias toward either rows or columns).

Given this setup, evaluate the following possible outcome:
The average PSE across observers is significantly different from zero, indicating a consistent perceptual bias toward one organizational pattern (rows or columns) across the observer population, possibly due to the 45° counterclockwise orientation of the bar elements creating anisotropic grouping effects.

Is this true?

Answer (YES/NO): NO